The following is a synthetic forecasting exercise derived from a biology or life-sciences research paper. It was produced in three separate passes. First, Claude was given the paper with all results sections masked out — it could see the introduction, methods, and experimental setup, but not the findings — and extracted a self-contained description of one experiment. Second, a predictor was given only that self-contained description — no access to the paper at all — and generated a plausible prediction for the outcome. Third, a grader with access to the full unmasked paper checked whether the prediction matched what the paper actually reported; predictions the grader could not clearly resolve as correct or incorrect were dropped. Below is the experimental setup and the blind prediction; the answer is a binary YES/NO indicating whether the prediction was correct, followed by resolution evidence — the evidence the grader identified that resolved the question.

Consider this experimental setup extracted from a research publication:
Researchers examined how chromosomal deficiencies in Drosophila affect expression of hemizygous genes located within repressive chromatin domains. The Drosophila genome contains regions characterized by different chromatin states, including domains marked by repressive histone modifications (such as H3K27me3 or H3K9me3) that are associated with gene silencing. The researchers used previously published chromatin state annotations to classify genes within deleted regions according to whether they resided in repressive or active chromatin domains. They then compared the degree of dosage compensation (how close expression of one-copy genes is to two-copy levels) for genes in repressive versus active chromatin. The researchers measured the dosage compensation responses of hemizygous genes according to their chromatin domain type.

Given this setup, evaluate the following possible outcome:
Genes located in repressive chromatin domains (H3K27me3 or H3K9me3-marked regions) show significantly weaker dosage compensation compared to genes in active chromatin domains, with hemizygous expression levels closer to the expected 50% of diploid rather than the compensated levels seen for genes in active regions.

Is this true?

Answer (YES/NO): NO